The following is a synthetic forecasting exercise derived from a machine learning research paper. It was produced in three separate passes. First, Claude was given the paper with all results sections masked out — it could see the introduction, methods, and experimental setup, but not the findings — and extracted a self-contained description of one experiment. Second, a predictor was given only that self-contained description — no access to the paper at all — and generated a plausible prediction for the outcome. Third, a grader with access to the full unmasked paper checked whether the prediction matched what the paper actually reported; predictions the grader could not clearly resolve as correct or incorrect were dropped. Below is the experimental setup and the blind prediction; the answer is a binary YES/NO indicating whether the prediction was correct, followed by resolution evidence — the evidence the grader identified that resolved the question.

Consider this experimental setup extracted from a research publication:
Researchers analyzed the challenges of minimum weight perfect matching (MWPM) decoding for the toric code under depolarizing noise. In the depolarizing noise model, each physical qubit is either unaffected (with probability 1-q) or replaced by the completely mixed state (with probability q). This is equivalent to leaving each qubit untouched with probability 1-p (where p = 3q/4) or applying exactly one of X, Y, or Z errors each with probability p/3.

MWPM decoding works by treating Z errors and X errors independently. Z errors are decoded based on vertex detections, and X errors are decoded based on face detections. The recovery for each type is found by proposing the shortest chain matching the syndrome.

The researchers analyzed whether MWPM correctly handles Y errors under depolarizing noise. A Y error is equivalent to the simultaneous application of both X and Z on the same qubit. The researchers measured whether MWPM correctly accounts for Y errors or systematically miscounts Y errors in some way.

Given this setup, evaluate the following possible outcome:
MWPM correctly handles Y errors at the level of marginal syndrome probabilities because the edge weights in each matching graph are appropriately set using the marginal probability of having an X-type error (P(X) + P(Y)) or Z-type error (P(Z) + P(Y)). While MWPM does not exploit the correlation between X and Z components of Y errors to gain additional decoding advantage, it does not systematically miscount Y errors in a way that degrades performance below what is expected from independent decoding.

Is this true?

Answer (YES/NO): NO